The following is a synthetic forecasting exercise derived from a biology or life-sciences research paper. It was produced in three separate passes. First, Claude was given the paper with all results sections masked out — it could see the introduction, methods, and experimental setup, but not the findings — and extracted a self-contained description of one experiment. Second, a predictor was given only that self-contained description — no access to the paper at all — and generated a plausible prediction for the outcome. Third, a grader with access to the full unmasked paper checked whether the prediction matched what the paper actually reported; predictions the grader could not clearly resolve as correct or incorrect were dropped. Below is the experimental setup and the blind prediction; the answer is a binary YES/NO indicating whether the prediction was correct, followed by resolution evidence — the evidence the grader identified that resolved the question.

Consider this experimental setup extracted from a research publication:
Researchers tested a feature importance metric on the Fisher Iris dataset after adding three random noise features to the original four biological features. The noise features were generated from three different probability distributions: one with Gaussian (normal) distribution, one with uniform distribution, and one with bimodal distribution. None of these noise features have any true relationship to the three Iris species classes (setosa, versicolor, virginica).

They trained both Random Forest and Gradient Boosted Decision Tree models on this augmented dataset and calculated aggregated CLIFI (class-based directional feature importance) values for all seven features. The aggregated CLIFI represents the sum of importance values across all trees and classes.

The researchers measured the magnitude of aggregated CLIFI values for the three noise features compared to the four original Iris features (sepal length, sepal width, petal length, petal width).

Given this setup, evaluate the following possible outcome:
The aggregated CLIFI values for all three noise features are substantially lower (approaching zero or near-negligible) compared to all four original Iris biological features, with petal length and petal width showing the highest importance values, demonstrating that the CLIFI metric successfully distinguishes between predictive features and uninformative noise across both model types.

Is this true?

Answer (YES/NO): NO